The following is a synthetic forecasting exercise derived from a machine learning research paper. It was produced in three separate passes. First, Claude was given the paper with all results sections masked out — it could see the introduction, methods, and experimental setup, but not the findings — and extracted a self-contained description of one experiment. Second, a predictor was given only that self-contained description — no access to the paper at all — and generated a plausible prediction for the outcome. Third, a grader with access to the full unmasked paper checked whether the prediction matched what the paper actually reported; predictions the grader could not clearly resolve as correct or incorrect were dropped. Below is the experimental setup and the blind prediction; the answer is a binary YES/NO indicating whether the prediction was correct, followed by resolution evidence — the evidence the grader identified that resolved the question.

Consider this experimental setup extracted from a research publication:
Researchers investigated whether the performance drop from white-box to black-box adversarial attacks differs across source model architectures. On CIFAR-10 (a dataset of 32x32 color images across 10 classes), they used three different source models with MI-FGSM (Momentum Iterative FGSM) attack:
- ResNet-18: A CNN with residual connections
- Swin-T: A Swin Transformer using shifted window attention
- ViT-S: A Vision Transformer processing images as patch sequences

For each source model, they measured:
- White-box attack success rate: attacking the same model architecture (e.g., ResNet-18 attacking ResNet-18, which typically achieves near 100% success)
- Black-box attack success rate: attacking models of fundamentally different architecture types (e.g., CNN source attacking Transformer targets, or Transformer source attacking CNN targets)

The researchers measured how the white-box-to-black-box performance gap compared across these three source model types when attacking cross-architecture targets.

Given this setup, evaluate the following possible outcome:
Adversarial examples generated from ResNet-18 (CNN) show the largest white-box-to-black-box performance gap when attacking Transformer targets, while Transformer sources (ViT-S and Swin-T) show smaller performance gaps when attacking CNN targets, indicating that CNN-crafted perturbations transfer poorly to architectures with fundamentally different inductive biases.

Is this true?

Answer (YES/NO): NO